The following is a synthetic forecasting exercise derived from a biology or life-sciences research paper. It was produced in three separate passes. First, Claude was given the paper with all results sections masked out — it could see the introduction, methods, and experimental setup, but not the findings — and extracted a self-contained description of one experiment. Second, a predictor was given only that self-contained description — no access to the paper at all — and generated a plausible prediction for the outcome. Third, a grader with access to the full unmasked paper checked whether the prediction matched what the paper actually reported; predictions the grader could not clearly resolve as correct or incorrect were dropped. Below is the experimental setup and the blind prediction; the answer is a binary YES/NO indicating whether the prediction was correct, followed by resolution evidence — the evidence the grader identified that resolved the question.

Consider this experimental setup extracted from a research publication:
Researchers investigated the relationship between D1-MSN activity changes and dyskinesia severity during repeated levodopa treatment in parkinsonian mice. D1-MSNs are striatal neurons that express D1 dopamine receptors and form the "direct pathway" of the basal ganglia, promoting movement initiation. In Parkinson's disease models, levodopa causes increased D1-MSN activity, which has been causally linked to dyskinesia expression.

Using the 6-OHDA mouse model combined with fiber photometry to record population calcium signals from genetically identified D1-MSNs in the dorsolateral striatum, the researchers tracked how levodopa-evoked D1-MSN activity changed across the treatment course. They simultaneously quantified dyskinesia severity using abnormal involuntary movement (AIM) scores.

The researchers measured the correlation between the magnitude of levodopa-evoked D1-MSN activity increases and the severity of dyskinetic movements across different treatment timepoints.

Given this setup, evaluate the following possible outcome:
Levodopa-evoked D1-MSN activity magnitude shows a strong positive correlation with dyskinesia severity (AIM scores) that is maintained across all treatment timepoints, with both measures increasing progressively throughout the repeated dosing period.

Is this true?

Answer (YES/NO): NO